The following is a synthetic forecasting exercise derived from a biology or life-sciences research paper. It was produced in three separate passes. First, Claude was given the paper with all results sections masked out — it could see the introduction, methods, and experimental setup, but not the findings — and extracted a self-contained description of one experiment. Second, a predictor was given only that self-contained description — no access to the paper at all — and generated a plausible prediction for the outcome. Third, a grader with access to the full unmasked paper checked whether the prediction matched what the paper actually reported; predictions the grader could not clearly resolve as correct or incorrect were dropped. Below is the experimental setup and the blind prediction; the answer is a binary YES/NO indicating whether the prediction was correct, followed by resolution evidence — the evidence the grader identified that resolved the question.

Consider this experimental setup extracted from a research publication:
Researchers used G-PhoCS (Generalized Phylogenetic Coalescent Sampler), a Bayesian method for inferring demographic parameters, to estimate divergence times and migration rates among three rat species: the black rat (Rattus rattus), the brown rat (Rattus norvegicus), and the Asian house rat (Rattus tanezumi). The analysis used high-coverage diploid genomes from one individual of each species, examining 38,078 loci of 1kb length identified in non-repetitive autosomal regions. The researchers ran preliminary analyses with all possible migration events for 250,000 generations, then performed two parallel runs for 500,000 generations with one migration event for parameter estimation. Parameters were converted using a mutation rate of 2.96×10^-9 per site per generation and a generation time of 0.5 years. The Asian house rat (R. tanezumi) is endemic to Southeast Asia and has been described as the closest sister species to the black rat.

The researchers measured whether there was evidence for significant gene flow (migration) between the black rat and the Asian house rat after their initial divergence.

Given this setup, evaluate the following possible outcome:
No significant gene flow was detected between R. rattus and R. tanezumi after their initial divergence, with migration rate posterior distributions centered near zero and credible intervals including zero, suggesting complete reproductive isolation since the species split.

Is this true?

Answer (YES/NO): YES